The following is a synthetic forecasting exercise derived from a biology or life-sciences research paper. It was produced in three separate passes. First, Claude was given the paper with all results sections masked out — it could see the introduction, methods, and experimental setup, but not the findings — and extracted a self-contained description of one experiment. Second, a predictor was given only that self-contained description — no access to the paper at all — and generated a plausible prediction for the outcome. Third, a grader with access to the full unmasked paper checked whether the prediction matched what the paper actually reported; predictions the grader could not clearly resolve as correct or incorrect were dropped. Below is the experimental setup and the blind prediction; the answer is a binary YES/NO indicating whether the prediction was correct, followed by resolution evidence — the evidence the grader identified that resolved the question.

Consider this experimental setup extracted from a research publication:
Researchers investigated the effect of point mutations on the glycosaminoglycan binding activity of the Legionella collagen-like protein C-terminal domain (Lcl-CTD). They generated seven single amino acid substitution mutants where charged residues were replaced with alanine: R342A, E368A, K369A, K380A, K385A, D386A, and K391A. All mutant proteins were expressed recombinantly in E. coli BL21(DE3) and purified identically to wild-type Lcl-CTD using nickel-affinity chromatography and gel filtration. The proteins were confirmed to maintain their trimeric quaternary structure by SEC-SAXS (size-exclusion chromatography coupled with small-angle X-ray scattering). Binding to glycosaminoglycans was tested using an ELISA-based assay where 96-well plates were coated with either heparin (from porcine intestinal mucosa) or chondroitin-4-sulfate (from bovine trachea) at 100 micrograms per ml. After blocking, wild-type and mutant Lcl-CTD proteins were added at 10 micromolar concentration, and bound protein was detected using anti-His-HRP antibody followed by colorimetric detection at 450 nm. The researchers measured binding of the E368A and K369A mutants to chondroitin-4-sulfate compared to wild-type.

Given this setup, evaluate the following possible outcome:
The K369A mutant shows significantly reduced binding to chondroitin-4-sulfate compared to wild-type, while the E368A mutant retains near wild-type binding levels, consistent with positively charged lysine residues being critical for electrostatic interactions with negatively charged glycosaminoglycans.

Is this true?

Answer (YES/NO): NO